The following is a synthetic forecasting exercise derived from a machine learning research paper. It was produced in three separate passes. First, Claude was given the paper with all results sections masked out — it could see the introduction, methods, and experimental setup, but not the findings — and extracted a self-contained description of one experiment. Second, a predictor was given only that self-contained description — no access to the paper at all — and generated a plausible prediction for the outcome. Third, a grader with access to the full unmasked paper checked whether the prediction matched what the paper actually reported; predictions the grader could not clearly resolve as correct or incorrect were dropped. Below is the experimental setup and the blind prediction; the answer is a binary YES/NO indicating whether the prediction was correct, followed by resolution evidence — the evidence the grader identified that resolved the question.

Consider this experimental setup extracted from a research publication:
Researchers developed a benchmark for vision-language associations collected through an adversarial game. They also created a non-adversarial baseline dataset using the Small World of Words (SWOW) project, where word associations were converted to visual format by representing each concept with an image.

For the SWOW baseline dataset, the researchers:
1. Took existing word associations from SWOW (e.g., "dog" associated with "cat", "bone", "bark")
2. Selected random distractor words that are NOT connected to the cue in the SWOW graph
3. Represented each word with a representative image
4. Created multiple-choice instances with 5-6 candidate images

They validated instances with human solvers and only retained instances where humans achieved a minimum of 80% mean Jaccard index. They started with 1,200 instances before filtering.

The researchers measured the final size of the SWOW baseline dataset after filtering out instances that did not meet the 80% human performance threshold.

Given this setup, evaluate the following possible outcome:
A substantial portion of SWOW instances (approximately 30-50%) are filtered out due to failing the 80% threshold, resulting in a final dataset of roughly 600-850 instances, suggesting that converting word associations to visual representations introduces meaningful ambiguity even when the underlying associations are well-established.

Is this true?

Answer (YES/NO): NO